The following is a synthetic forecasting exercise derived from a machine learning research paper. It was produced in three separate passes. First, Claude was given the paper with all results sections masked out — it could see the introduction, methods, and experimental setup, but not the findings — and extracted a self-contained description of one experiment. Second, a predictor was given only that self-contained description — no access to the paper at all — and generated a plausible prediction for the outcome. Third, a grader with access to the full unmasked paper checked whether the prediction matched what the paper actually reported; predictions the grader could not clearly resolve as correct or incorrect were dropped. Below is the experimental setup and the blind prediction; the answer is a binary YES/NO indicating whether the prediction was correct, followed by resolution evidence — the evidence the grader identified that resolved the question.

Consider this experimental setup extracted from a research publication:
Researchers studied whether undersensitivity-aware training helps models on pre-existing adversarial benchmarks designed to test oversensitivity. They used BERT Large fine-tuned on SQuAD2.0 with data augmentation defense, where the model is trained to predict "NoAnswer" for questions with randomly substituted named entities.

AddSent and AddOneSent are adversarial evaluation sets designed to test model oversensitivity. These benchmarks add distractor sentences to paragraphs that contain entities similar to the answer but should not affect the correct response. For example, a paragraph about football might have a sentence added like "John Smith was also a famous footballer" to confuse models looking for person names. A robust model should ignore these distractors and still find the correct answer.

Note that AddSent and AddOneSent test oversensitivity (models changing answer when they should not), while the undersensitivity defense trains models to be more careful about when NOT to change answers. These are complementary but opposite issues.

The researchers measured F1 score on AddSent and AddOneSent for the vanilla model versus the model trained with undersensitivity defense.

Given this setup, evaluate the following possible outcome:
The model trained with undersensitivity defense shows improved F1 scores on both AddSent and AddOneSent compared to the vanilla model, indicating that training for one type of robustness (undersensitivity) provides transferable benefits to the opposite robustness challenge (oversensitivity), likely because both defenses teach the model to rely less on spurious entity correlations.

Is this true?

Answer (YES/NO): YES